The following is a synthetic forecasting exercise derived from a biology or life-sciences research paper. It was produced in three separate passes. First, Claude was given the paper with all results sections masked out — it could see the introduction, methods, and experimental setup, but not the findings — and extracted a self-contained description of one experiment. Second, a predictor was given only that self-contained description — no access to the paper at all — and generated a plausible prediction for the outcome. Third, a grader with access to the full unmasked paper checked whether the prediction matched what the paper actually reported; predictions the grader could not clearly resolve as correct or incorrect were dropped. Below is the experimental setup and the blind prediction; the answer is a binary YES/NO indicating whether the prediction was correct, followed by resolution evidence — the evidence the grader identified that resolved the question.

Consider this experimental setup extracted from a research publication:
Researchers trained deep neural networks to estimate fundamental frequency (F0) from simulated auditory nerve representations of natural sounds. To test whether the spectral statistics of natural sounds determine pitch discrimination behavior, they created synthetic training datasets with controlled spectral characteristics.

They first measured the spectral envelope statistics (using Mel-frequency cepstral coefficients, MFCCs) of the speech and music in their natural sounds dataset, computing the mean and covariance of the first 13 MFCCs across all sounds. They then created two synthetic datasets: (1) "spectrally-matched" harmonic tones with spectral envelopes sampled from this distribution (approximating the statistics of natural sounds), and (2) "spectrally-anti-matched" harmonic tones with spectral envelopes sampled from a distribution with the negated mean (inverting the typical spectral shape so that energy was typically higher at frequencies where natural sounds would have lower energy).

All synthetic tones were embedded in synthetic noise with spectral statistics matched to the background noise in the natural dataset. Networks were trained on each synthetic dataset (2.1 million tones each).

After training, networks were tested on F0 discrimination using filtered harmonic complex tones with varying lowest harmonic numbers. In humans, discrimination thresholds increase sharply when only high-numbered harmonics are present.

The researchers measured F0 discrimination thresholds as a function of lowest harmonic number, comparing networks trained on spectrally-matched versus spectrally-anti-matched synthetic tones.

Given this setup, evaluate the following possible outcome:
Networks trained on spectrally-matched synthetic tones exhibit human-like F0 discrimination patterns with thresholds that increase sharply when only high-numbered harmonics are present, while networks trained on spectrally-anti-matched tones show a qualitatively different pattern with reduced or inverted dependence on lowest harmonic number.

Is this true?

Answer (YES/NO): YES